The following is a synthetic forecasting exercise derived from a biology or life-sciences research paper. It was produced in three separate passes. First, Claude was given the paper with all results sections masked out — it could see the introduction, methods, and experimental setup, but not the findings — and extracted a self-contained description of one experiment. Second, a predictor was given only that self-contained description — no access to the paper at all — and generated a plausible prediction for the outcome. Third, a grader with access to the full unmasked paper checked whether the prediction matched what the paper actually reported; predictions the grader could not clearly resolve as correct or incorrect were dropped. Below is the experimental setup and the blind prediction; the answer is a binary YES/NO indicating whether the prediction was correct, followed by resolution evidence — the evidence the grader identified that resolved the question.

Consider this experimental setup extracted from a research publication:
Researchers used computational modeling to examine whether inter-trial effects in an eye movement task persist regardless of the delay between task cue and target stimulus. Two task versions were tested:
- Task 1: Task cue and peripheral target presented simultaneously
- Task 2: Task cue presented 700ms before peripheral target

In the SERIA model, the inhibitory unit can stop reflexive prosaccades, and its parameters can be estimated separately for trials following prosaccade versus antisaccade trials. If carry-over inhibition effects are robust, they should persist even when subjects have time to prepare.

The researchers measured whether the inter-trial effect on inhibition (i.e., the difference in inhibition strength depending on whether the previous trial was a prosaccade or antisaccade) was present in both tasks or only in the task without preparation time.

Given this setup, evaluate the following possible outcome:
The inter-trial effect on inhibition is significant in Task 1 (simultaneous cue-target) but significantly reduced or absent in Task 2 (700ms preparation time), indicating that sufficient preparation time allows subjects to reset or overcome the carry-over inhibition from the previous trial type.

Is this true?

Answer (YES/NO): NO